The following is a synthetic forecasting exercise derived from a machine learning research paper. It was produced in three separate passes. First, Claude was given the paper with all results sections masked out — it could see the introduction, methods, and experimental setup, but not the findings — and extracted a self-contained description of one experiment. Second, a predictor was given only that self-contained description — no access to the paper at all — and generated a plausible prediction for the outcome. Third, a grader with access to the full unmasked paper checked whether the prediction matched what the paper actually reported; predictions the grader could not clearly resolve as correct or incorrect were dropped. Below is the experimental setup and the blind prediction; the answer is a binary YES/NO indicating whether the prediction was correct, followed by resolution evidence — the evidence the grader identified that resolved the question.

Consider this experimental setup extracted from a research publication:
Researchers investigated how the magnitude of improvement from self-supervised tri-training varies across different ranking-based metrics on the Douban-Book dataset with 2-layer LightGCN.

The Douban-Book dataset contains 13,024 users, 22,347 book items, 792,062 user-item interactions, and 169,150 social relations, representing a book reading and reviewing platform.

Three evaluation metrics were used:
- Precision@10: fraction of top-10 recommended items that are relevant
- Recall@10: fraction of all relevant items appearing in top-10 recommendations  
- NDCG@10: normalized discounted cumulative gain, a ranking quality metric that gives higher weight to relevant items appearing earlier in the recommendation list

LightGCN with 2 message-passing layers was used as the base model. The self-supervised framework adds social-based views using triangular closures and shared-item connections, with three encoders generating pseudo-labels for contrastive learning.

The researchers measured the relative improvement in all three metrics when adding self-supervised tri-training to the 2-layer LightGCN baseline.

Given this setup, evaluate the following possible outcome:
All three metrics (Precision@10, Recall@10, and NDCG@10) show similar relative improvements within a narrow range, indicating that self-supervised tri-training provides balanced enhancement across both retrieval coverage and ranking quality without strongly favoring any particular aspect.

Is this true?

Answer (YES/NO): NO